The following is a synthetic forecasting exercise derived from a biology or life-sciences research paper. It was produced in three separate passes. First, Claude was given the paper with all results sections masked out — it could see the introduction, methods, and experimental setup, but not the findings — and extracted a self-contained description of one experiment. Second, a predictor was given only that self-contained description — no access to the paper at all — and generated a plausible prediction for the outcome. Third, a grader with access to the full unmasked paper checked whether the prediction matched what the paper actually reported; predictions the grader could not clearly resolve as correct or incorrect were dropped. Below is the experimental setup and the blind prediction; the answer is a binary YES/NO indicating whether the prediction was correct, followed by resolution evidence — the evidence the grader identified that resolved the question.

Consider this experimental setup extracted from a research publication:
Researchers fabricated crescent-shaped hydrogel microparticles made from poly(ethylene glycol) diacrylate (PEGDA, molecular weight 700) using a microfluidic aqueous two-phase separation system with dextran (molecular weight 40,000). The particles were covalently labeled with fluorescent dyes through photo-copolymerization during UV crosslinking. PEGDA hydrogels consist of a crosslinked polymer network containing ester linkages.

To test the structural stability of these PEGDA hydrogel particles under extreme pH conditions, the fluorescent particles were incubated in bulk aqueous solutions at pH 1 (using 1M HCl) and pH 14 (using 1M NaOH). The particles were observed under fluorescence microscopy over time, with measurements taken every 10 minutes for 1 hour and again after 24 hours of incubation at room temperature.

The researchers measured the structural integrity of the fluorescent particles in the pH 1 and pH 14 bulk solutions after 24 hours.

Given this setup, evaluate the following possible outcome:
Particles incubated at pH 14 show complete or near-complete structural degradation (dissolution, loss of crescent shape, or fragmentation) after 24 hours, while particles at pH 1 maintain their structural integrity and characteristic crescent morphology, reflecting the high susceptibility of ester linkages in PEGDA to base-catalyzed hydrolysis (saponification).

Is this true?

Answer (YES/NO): YES